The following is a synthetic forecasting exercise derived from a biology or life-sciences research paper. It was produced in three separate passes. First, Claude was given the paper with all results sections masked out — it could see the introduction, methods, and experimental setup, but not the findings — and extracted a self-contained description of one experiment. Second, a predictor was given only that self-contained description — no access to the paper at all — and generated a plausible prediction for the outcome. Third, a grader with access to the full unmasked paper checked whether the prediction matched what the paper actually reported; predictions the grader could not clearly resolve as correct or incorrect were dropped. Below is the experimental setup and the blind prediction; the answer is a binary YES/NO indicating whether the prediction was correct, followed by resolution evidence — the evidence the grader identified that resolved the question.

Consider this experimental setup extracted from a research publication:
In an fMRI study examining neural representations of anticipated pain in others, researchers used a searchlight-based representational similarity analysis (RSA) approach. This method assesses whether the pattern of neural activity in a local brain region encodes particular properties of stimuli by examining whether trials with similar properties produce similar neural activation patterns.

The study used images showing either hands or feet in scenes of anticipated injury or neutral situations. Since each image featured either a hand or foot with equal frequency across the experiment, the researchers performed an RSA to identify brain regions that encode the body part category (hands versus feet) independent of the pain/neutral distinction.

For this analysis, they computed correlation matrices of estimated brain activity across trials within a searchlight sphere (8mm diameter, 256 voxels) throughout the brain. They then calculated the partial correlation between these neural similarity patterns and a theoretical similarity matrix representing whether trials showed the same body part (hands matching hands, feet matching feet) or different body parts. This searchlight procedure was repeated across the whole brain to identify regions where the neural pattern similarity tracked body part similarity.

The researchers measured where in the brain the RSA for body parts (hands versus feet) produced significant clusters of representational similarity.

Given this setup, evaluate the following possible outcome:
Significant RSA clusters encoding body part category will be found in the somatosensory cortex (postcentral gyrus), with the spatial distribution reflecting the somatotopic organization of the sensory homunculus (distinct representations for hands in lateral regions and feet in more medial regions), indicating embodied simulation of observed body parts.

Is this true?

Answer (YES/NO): NO